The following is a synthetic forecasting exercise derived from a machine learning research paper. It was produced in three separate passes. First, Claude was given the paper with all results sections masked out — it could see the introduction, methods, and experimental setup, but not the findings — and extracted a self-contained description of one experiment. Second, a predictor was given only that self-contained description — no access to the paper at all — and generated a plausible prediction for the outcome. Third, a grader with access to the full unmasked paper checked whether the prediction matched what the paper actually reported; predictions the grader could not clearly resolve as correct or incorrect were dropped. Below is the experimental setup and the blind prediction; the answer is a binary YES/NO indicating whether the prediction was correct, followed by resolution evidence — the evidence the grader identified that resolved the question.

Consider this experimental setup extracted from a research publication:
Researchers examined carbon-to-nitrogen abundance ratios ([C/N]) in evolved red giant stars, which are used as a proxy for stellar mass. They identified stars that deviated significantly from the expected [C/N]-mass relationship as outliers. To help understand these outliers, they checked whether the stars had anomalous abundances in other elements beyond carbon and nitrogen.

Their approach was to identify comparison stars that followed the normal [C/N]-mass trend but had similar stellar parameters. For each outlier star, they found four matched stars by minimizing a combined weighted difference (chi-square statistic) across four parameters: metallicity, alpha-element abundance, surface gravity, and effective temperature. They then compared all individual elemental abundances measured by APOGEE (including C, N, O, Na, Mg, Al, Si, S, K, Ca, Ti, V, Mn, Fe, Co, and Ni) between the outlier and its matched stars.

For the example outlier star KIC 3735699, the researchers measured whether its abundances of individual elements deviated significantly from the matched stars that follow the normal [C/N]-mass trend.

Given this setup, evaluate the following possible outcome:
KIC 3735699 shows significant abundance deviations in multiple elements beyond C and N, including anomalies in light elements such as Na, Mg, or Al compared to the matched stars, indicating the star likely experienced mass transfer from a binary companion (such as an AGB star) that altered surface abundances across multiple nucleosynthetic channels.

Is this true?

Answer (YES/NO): NO